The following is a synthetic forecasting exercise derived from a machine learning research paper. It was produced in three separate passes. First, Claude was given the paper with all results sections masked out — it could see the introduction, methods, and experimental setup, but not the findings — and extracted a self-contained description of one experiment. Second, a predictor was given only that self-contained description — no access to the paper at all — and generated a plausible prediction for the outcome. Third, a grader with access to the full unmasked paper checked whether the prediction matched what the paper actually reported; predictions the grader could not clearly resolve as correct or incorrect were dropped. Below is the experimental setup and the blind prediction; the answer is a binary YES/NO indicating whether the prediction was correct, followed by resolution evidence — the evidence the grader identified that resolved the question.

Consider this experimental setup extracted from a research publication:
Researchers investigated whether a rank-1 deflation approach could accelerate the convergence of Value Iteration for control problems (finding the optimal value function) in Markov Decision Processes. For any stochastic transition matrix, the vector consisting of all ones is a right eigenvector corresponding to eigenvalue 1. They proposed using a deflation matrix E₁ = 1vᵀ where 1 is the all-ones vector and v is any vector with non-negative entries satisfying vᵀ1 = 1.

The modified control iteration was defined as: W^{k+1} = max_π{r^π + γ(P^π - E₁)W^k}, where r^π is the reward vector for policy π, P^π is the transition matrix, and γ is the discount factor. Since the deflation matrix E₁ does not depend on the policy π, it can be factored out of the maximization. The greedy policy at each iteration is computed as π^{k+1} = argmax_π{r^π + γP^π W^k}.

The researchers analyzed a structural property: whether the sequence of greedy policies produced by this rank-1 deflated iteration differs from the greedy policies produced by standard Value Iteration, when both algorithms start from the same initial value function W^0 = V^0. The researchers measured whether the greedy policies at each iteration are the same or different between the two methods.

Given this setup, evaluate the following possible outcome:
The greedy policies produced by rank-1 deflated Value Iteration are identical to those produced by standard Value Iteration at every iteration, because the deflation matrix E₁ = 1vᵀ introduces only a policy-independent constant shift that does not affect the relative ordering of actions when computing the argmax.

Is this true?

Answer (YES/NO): YES